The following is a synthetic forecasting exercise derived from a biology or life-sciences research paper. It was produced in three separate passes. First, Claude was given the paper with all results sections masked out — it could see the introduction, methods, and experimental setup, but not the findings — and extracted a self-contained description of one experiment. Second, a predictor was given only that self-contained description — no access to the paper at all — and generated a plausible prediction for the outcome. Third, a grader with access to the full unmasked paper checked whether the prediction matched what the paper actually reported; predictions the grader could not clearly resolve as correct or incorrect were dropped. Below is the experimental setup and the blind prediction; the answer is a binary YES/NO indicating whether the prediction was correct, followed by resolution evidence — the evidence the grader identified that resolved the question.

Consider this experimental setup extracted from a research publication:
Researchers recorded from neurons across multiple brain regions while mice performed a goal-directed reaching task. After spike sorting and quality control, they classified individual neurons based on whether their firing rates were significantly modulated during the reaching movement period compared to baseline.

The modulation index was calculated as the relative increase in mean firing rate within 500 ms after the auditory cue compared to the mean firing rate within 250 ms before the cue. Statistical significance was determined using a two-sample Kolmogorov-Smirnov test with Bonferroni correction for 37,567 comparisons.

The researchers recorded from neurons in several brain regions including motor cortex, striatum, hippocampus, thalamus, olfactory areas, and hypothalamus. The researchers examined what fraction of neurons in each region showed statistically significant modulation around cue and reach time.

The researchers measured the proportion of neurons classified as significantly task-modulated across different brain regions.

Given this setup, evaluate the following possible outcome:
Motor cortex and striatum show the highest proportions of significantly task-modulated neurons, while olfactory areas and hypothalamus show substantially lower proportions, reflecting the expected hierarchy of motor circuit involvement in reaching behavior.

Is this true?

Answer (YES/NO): NO